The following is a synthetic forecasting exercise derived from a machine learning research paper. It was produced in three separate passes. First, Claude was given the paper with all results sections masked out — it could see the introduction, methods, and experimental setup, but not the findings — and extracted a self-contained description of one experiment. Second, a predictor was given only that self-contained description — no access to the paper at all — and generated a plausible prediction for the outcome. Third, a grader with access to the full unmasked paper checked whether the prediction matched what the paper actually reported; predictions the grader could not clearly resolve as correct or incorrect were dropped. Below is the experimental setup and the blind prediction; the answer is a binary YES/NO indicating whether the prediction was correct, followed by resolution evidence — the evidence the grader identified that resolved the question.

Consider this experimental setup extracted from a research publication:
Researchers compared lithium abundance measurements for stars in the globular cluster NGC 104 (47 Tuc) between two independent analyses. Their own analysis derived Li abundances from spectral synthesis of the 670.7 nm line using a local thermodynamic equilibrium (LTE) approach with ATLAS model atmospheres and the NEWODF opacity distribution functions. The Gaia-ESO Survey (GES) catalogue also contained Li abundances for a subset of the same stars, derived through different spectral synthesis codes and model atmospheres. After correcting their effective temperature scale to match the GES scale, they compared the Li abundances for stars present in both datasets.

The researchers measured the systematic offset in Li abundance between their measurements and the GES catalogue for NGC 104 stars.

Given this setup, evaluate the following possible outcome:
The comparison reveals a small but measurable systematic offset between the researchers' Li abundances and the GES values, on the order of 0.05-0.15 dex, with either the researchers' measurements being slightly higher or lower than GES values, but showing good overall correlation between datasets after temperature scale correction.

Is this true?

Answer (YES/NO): YES